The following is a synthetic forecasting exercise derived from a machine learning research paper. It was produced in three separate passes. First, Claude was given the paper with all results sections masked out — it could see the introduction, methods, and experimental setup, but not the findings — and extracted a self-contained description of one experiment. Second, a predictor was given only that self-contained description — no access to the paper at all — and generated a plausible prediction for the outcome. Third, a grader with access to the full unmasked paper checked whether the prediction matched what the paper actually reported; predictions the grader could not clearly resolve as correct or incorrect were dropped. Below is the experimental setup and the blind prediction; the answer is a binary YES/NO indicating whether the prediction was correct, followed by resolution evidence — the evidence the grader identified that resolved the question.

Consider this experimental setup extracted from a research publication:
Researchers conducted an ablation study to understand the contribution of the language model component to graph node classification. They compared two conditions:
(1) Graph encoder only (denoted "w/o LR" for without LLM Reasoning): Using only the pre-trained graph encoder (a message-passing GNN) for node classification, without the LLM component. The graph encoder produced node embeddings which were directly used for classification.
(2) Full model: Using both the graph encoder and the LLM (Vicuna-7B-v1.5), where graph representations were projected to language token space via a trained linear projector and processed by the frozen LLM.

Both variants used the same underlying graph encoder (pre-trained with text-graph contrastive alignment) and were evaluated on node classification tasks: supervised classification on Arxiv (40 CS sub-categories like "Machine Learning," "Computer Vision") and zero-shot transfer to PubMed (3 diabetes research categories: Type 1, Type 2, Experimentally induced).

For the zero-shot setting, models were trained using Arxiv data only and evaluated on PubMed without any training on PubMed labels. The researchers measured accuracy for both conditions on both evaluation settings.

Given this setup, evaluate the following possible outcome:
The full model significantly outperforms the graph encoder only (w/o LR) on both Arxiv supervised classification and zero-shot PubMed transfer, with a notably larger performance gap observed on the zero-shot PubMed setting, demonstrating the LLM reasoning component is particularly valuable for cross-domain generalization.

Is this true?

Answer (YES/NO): YES